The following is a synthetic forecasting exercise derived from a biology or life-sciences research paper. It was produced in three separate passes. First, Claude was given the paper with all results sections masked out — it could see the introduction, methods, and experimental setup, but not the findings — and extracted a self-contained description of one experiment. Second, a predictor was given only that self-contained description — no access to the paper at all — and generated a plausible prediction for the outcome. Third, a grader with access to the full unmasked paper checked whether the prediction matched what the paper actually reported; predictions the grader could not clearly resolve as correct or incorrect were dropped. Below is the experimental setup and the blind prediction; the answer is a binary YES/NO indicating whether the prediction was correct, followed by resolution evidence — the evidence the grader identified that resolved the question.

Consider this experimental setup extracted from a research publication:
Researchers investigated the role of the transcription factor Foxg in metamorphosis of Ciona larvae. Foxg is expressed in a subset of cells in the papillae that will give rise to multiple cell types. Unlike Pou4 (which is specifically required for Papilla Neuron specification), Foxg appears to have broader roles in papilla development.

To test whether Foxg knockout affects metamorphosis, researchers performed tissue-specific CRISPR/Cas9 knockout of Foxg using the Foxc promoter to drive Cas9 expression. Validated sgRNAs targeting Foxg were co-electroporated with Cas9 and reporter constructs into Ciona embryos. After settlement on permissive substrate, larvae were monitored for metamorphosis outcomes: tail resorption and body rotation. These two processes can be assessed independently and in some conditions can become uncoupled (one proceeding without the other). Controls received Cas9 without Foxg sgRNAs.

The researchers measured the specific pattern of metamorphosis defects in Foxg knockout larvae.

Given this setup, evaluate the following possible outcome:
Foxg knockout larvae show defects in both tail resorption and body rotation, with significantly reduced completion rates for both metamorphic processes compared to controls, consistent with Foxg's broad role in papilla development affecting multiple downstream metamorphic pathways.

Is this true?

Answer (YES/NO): NO